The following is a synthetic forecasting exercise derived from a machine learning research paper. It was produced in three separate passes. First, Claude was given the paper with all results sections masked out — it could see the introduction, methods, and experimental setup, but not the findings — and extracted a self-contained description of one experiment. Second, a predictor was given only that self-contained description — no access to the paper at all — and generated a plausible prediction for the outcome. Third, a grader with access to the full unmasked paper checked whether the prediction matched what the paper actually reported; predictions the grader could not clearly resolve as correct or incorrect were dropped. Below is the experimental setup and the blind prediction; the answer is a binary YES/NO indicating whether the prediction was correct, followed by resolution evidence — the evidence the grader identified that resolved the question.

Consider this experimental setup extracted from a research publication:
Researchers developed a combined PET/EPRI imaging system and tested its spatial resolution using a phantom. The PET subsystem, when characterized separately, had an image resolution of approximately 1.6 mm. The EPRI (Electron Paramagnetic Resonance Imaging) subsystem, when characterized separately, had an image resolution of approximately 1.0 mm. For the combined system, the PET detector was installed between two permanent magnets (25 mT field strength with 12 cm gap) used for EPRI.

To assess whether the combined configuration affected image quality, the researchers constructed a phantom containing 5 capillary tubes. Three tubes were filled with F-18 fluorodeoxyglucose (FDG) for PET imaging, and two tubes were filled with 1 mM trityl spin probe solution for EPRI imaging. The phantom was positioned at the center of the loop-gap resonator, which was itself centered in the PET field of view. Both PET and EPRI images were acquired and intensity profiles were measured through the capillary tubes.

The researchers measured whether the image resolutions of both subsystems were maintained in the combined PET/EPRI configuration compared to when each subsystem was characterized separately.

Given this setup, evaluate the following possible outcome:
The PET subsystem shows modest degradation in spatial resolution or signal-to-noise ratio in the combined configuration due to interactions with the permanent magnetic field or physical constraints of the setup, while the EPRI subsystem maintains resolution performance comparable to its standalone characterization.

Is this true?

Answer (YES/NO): NO